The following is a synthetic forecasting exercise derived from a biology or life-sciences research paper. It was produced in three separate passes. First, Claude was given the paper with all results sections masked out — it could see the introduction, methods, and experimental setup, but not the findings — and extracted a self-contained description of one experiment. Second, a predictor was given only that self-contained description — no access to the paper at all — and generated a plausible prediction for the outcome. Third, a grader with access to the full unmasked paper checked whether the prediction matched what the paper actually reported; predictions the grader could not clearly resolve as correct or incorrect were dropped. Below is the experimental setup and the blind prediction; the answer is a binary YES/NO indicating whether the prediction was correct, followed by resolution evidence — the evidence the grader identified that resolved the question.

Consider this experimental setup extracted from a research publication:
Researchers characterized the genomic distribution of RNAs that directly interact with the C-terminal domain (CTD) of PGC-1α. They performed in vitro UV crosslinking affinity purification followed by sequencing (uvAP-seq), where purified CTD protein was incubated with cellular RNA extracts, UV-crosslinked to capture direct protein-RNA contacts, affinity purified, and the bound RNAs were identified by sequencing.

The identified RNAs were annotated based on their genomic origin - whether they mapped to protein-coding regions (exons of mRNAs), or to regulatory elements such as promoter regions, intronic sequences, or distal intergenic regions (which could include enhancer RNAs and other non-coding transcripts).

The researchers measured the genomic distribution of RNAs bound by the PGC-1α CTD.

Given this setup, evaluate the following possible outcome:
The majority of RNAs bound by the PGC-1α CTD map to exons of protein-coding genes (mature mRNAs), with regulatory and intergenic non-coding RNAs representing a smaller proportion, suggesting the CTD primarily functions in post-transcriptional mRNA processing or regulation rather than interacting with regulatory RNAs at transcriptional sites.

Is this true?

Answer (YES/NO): NO